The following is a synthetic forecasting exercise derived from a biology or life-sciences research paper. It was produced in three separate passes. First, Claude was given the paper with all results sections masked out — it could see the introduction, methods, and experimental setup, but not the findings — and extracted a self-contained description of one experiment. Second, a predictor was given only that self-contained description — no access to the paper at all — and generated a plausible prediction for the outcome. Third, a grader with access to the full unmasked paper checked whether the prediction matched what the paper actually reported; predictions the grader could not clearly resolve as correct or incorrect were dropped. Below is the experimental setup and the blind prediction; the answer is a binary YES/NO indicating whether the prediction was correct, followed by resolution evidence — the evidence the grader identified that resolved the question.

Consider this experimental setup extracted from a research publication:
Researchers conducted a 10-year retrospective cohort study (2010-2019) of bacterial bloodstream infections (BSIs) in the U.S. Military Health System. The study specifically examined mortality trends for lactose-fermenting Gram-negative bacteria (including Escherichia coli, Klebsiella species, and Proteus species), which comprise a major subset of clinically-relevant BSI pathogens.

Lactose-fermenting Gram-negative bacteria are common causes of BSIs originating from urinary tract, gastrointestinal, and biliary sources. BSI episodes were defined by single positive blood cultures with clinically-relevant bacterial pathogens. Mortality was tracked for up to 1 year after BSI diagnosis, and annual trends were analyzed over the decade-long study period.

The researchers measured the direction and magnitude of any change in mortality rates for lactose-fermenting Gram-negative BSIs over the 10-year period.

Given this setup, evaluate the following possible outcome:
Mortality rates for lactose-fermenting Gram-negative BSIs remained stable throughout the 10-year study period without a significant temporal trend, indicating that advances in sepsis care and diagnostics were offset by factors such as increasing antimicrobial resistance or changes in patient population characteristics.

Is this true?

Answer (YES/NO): NO